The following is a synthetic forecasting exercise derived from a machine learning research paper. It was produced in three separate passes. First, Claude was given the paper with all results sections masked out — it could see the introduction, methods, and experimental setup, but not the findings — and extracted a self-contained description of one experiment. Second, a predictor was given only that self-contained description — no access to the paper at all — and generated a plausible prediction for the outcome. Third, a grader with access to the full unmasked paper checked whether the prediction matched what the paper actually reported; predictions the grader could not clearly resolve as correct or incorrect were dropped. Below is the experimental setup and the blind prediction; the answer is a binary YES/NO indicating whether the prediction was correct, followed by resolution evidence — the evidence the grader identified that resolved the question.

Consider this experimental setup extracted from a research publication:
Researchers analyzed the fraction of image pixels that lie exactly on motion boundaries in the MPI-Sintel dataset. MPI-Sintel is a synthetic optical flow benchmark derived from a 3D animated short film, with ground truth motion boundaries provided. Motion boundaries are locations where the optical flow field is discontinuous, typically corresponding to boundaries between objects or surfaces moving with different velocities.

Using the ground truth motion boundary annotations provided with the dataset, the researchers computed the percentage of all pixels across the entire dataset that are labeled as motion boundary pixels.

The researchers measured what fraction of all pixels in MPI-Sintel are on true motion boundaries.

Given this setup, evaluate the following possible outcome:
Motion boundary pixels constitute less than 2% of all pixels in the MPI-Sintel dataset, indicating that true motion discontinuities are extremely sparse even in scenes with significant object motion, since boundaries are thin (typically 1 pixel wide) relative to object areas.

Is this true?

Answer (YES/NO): YES